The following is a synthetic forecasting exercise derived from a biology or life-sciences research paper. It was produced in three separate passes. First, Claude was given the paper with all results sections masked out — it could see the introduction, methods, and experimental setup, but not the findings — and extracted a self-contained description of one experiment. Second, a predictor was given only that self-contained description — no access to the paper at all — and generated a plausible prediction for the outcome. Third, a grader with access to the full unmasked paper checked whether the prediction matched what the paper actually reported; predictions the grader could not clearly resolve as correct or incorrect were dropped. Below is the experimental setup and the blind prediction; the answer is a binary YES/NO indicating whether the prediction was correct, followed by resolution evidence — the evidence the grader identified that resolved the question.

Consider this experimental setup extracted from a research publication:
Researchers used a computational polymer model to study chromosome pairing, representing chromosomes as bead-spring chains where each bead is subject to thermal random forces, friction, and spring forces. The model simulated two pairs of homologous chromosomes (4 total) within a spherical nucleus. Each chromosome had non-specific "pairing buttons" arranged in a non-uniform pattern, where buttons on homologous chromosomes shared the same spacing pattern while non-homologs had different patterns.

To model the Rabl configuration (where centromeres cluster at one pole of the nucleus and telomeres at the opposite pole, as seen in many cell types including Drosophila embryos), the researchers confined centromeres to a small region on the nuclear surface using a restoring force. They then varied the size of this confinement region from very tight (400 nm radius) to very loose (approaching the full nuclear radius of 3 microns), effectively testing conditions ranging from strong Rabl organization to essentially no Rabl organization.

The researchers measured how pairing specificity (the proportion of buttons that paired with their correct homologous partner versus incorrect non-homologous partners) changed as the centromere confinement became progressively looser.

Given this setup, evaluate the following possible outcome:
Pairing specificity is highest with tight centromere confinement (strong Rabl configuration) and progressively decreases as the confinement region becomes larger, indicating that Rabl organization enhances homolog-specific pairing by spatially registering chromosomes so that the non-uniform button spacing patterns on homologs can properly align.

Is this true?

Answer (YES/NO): YES